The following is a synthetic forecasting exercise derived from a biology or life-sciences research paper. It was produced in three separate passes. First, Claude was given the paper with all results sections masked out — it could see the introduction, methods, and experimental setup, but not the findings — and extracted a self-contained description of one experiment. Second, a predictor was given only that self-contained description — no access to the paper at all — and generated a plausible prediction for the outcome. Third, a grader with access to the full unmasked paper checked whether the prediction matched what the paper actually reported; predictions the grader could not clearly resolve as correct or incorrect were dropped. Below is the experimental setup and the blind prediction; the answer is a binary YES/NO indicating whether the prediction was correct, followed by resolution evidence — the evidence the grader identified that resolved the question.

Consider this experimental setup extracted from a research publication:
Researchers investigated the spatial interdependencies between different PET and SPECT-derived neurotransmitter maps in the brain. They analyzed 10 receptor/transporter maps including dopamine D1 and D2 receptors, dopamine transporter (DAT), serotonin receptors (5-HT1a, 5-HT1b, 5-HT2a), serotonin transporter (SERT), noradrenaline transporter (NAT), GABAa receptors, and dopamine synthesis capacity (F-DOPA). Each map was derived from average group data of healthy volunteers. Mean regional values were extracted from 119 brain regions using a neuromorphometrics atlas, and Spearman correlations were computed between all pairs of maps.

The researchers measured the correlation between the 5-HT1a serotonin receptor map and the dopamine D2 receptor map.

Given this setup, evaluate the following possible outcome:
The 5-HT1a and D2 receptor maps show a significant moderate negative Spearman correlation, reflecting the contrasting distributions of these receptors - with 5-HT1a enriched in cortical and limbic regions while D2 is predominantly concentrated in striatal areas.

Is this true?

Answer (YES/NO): NO